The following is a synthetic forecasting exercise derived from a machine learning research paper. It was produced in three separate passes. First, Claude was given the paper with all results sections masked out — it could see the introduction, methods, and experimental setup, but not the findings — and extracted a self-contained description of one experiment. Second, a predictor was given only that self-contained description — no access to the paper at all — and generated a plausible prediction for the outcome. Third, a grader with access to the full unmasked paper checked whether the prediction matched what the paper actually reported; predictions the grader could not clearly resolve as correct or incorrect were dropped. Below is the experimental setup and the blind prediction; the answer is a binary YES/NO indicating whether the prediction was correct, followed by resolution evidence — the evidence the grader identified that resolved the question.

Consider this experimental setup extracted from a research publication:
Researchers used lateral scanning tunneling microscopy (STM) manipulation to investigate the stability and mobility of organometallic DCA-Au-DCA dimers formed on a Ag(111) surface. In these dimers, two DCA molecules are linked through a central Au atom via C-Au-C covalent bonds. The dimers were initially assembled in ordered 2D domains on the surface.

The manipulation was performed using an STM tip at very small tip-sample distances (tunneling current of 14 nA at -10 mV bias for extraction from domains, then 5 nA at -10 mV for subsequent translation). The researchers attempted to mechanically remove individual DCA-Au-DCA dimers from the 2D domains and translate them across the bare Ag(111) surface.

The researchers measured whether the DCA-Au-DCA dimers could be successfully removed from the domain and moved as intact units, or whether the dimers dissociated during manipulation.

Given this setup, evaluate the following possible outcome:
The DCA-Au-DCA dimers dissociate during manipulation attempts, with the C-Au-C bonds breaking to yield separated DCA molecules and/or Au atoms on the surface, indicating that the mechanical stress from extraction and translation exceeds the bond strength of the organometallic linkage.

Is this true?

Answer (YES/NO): NO